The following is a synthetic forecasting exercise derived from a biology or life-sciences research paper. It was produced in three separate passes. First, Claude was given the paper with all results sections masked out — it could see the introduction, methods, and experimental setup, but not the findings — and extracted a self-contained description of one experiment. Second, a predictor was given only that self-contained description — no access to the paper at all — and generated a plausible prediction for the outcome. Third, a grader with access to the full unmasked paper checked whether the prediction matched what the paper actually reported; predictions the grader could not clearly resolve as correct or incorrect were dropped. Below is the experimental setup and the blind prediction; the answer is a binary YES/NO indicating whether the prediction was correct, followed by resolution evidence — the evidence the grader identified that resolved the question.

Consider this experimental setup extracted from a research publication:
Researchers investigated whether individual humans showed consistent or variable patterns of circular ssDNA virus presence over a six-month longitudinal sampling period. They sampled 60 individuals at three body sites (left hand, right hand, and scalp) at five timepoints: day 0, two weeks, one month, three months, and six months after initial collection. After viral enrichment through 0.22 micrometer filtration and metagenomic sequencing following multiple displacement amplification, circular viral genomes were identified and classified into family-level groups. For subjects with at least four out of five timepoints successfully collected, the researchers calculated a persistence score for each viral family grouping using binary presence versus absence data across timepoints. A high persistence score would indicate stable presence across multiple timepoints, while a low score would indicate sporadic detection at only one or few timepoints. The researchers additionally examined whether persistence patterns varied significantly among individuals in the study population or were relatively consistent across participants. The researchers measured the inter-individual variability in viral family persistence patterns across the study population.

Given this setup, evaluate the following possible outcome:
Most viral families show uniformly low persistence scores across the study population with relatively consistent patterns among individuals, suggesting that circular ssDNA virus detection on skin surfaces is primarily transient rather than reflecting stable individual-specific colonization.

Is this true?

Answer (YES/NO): NO